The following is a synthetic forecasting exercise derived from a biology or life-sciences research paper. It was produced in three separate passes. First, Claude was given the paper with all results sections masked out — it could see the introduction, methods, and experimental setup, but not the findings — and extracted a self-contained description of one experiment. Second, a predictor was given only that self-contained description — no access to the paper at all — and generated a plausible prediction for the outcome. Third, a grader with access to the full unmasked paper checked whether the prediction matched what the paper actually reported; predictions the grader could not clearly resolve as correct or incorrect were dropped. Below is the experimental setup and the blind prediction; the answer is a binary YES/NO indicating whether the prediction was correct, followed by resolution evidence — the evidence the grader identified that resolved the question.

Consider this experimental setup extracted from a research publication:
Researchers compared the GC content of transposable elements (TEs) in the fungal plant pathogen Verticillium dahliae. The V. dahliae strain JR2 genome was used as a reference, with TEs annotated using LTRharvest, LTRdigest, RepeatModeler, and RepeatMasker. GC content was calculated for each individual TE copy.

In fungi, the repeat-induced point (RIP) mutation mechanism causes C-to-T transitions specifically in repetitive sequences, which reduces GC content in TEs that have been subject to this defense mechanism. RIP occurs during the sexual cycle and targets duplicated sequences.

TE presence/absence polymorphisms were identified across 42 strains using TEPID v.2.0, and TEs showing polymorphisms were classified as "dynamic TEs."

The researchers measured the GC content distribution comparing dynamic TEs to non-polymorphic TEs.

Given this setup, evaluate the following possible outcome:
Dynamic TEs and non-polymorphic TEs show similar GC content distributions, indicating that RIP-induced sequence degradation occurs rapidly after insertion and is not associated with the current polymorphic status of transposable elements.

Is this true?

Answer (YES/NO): NO